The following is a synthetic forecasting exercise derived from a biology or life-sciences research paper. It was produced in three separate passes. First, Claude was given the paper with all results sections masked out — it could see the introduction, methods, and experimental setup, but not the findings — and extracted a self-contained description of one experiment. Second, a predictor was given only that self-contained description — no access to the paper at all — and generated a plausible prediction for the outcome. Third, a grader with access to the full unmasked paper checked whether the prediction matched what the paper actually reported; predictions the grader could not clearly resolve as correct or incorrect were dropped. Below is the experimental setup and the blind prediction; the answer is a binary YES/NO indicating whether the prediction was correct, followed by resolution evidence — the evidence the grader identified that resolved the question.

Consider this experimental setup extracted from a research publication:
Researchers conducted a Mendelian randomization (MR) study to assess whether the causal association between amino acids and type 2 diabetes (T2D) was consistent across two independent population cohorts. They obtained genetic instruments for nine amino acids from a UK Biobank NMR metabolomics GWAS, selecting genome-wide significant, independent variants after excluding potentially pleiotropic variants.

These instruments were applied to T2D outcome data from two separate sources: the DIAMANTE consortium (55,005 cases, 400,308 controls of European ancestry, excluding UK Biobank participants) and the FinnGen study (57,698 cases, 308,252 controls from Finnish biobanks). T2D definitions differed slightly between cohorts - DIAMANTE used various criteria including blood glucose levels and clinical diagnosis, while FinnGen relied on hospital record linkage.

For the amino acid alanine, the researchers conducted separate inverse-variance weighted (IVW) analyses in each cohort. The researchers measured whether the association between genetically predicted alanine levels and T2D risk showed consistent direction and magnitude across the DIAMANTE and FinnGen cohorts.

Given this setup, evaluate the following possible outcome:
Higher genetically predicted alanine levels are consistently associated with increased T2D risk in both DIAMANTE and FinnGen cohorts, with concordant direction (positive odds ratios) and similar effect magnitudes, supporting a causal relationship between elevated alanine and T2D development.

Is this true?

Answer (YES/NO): YES